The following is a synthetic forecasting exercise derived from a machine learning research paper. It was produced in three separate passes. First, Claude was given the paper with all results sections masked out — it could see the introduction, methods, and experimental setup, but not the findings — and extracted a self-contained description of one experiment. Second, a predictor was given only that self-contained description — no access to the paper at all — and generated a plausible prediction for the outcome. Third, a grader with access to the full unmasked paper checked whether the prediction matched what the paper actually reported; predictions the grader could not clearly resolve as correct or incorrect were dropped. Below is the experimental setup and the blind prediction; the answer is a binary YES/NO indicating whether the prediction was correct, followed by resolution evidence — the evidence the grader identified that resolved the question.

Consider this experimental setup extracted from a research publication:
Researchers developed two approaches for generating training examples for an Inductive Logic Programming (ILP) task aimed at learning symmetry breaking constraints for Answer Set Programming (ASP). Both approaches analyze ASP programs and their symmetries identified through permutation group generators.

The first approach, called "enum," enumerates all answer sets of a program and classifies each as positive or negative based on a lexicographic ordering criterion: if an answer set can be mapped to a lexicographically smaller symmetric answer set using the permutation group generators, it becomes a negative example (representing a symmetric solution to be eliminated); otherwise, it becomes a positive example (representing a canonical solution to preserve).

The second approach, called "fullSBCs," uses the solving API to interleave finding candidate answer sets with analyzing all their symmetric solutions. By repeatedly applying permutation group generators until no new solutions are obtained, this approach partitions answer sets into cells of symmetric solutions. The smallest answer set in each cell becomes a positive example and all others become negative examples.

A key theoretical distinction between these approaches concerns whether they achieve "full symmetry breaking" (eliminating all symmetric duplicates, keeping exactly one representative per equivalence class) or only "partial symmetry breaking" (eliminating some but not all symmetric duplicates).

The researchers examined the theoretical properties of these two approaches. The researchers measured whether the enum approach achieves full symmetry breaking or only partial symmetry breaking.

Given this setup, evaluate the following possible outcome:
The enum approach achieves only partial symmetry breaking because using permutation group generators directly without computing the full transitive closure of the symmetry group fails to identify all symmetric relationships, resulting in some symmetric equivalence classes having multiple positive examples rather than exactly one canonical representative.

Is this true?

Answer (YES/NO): YES